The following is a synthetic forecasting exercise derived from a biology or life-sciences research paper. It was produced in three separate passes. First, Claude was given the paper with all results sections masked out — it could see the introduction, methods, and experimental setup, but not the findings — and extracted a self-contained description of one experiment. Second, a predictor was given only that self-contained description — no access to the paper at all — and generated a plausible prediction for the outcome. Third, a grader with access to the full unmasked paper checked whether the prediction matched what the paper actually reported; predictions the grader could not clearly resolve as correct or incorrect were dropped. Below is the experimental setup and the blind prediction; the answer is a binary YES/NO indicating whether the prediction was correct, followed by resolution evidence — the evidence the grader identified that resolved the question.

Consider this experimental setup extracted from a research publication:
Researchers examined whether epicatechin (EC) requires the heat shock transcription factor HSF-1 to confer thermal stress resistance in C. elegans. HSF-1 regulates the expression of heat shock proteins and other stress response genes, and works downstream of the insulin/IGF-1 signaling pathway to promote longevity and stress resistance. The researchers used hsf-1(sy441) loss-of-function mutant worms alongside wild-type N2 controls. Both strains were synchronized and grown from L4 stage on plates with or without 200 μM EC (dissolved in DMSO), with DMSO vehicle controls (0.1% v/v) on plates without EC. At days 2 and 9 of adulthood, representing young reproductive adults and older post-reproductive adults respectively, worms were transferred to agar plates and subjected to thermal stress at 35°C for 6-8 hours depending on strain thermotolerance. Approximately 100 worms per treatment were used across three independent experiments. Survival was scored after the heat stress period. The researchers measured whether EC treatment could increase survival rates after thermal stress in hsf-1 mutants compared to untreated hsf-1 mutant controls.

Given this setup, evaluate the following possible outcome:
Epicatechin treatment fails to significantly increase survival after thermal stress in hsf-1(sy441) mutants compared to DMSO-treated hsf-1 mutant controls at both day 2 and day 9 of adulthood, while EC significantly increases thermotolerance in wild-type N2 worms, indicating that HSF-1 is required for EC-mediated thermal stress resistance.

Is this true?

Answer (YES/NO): YES